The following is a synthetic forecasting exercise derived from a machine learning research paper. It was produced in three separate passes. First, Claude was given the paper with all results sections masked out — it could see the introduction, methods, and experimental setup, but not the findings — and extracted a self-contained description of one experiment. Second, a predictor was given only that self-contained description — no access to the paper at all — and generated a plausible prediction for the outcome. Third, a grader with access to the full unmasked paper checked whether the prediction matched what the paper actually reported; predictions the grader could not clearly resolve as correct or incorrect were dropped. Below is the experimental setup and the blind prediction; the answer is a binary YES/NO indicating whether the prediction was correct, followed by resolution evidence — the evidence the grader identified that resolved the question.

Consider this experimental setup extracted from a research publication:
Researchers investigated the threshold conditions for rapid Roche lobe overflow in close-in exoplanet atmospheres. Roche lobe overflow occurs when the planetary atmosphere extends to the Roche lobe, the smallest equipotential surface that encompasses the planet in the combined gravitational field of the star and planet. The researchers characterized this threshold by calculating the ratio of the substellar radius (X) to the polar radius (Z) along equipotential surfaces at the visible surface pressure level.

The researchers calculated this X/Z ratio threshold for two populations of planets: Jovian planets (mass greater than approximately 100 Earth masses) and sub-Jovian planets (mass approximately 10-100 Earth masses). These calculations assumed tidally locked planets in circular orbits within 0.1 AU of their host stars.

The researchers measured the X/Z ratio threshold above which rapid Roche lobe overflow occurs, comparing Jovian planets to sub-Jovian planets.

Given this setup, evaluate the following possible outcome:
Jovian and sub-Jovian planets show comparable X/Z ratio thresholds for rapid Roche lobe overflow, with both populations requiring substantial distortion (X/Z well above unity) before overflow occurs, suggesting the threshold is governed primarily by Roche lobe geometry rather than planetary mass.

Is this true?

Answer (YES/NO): NO